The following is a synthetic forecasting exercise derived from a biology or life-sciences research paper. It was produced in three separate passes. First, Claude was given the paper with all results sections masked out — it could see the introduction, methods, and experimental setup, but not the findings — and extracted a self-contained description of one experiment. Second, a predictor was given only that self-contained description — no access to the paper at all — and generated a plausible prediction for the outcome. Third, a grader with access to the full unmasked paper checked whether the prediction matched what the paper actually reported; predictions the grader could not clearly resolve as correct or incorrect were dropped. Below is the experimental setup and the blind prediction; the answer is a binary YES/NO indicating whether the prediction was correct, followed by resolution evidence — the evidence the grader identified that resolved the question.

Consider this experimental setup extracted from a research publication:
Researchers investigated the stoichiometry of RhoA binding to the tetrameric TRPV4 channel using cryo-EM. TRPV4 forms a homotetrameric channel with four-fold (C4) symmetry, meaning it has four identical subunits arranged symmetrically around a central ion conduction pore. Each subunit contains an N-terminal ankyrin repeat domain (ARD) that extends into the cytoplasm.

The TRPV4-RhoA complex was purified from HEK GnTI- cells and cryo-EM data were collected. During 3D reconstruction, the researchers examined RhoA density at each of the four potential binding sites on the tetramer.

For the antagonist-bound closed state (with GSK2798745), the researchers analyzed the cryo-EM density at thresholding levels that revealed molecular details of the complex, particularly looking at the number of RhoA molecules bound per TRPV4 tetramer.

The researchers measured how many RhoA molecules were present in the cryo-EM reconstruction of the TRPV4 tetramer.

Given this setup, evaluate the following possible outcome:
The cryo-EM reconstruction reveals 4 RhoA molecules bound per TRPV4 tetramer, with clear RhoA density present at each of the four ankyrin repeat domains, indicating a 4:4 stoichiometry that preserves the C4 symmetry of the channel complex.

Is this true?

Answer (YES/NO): YES